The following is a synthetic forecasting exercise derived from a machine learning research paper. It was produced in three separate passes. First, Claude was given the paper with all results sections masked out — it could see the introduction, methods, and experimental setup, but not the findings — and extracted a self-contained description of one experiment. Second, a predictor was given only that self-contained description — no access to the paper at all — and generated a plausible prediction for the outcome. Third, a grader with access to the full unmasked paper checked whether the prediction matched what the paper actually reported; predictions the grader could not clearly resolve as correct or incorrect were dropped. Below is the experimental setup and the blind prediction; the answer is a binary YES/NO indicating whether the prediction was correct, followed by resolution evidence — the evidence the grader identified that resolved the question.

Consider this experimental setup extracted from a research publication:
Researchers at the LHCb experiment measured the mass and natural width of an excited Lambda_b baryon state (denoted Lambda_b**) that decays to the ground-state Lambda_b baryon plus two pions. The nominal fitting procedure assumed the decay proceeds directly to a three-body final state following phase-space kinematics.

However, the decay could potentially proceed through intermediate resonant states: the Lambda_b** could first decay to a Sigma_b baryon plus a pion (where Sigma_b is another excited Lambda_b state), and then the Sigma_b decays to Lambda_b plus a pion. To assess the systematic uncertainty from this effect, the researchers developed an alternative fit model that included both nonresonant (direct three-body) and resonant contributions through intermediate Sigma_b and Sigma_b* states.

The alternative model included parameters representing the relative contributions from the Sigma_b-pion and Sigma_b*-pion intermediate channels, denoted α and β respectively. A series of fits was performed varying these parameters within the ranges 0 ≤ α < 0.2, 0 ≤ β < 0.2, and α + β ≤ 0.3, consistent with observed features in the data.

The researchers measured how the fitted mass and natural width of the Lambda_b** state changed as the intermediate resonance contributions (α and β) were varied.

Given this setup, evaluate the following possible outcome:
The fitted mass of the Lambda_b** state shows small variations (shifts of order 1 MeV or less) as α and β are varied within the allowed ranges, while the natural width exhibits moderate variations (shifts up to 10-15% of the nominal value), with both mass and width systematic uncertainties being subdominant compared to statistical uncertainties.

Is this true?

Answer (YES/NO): NO